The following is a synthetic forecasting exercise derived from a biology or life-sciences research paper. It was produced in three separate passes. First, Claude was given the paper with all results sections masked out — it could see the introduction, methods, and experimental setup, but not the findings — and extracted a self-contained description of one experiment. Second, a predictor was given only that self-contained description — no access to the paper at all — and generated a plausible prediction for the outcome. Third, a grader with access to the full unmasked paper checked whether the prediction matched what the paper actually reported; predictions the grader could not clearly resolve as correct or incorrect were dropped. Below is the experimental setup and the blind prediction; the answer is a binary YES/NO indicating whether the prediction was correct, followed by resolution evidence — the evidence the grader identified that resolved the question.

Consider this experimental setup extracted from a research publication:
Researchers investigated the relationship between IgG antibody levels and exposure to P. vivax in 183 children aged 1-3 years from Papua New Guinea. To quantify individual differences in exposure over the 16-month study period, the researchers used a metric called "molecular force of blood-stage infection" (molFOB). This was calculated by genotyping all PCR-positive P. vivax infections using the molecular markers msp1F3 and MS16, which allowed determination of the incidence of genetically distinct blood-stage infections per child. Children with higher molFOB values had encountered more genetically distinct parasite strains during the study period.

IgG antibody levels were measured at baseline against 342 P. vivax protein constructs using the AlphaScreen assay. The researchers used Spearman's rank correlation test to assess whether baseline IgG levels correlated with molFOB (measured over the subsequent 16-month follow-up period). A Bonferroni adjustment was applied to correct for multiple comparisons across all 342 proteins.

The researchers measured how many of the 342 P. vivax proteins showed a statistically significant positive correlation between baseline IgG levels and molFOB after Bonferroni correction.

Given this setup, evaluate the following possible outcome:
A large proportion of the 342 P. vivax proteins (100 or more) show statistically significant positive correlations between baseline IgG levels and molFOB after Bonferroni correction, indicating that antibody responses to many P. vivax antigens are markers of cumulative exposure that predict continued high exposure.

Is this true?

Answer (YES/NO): NO